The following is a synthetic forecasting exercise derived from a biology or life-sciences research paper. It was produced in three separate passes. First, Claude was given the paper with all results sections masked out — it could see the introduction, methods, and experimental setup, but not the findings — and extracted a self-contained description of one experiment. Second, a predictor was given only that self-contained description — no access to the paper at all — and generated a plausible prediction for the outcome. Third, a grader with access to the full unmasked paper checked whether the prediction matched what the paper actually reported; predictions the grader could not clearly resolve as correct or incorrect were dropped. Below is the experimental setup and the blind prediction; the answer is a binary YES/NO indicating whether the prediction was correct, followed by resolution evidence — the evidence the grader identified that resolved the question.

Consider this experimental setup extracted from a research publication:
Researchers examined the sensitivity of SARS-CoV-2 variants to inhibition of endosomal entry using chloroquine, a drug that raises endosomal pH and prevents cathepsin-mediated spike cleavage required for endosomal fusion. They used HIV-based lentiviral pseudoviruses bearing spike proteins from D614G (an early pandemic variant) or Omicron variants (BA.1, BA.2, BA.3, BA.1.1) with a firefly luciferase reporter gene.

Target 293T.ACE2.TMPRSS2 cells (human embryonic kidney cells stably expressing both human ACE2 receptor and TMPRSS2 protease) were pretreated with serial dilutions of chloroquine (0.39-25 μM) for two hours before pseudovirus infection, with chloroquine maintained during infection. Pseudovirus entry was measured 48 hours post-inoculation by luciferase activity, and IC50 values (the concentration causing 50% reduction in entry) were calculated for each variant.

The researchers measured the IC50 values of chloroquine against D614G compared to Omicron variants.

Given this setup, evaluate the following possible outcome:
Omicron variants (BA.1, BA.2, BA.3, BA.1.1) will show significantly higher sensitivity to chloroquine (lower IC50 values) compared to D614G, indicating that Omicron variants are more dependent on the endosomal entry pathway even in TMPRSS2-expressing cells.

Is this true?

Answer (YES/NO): NO